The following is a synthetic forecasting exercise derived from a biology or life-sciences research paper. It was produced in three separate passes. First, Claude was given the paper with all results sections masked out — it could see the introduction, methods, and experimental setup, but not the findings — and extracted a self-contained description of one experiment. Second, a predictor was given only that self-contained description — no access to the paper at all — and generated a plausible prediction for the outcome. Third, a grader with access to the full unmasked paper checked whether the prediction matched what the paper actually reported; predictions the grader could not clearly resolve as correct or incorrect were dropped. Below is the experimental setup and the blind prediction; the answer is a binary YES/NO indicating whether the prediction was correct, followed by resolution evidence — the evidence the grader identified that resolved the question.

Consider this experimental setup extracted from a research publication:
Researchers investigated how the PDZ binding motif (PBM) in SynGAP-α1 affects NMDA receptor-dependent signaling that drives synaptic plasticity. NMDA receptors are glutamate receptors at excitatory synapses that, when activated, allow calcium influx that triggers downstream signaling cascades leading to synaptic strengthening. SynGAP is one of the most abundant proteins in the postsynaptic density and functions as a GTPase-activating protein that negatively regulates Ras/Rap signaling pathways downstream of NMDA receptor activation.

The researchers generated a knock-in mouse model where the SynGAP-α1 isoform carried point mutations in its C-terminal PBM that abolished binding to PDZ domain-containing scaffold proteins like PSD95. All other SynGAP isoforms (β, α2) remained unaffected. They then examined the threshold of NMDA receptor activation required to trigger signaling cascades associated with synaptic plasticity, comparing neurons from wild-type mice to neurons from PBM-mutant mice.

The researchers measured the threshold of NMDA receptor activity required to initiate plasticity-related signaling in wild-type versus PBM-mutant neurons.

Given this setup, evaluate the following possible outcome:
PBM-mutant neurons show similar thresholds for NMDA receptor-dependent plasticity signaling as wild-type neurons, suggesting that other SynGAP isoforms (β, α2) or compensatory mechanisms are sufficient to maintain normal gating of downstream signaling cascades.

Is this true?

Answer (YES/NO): NO